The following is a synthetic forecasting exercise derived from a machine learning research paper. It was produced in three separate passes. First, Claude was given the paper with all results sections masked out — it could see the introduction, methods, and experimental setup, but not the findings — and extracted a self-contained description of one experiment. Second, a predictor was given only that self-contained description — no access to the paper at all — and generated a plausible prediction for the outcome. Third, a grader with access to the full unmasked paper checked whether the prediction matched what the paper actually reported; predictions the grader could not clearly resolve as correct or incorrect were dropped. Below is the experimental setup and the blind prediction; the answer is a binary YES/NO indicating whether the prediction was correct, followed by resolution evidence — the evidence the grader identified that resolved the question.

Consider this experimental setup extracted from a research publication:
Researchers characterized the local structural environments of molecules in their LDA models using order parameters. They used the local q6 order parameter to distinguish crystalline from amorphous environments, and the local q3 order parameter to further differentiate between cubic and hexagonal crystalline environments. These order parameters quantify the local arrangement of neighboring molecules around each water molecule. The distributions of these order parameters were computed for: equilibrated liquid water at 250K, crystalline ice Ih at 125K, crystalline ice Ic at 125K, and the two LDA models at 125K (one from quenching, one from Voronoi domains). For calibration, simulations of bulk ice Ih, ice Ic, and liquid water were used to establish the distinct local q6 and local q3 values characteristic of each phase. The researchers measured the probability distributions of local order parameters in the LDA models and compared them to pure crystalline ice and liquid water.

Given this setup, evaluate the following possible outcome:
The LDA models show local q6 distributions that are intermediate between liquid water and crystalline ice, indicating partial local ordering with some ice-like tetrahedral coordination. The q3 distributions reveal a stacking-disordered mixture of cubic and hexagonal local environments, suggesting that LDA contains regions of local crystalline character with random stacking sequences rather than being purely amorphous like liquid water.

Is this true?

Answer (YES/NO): NO